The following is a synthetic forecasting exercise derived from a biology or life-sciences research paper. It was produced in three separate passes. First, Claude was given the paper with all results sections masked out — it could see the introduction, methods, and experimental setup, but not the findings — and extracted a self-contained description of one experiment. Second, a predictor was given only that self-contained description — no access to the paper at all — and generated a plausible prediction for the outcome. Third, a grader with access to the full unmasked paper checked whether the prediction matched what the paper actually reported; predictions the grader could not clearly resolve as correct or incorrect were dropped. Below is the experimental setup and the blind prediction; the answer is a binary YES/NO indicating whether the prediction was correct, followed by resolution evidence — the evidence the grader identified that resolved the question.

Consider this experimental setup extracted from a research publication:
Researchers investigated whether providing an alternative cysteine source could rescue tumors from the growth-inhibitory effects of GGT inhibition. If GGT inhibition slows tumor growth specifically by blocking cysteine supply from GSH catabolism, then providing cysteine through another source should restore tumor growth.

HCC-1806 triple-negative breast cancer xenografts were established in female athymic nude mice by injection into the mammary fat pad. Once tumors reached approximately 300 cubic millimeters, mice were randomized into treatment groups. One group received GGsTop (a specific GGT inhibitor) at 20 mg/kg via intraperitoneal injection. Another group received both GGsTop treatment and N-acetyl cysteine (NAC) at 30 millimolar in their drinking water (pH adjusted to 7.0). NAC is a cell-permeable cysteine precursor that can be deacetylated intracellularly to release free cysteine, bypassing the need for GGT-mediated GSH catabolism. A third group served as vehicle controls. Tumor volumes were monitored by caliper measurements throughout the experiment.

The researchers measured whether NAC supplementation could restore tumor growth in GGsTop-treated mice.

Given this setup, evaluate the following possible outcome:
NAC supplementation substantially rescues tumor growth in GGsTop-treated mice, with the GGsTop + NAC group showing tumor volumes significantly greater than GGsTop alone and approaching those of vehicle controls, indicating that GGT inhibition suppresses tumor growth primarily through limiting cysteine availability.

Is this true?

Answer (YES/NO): YES